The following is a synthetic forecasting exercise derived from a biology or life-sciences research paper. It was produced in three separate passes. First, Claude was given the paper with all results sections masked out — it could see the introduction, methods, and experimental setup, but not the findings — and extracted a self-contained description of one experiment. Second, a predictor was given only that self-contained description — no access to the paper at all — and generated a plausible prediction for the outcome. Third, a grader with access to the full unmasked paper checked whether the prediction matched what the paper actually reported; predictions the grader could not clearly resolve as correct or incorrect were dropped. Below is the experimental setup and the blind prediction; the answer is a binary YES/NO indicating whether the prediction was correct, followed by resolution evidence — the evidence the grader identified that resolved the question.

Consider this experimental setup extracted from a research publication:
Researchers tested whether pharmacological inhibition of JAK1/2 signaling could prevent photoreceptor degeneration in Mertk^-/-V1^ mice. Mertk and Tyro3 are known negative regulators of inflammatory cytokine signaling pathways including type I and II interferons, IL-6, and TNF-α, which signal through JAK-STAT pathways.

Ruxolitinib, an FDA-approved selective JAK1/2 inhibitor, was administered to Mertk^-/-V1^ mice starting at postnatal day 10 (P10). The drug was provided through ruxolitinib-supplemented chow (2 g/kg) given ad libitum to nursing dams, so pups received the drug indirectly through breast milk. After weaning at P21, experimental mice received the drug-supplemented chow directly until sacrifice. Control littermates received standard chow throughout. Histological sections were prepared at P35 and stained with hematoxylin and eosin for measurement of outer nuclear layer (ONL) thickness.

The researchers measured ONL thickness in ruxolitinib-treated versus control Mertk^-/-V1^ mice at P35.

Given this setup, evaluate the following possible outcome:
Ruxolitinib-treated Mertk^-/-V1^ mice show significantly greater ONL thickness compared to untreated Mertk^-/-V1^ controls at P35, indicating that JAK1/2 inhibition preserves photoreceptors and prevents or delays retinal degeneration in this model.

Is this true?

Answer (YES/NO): YES